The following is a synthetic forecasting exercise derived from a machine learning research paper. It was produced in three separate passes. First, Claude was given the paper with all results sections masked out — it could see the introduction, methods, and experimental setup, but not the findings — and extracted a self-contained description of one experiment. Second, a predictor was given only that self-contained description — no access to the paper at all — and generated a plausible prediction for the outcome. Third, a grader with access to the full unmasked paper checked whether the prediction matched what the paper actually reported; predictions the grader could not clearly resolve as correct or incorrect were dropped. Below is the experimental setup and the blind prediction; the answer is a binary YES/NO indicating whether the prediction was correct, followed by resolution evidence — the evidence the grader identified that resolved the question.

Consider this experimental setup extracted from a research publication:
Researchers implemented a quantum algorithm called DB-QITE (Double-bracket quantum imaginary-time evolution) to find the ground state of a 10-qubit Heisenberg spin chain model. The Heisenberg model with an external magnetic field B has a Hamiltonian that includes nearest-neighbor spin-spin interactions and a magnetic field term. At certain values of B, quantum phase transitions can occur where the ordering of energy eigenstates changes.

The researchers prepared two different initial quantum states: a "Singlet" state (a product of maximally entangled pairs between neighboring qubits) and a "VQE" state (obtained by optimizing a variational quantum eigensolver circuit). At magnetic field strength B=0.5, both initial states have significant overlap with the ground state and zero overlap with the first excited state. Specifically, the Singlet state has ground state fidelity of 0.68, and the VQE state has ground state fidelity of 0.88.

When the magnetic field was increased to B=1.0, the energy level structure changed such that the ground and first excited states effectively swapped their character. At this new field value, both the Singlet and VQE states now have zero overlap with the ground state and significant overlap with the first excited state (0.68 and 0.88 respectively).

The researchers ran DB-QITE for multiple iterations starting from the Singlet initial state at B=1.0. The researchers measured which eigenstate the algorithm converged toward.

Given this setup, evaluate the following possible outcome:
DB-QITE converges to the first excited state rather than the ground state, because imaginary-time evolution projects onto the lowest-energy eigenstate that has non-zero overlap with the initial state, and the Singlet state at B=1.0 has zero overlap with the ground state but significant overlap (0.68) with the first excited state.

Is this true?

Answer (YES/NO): YES